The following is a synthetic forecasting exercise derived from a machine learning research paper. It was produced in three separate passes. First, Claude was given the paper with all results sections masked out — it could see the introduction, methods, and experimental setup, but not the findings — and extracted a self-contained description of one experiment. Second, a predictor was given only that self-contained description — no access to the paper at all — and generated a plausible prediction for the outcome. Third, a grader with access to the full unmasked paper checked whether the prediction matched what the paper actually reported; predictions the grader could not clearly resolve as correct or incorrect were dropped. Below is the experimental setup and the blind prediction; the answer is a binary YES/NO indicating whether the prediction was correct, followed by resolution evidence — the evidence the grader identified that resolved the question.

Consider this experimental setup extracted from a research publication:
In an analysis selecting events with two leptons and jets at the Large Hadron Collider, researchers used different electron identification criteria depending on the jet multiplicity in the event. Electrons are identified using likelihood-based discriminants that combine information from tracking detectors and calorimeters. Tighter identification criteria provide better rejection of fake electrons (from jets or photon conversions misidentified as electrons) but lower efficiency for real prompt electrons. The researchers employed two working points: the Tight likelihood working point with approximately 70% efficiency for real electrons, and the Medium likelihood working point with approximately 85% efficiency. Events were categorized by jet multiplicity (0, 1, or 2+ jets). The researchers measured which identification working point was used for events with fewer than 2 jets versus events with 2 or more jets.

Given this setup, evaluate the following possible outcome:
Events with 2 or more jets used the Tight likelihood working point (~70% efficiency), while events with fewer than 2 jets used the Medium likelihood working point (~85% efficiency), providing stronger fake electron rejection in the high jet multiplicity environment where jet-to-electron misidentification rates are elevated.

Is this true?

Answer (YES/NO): NO